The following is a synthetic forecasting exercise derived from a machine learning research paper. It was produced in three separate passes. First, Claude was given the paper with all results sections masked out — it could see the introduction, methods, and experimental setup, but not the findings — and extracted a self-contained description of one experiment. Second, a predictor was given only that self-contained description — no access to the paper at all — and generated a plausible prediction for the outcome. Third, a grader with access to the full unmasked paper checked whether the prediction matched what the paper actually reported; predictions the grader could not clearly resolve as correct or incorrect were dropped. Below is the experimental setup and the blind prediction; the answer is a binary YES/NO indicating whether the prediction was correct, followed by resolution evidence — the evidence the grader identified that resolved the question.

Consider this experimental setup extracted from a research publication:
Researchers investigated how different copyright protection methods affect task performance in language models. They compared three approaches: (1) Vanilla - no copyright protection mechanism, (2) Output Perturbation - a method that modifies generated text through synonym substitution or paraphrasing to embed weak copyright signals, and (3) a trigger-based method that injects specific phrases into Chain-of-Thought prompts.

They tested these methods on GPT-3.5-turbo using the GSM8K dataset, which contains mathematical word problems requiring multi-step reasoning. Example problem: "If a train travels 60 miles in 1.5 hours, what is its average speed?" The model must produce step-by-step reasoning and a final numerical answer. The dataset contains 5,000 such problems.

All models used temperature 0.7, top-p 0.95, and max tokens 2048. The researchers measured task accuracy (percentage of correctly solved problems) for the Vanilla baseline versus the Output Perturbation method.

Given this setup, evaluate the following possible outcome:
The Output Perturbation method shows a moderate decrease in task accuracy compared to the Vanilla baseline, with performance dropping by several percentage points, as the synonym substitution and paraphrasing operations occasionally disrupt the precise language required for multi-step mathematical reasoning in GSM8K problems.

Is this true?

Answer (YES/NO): YES